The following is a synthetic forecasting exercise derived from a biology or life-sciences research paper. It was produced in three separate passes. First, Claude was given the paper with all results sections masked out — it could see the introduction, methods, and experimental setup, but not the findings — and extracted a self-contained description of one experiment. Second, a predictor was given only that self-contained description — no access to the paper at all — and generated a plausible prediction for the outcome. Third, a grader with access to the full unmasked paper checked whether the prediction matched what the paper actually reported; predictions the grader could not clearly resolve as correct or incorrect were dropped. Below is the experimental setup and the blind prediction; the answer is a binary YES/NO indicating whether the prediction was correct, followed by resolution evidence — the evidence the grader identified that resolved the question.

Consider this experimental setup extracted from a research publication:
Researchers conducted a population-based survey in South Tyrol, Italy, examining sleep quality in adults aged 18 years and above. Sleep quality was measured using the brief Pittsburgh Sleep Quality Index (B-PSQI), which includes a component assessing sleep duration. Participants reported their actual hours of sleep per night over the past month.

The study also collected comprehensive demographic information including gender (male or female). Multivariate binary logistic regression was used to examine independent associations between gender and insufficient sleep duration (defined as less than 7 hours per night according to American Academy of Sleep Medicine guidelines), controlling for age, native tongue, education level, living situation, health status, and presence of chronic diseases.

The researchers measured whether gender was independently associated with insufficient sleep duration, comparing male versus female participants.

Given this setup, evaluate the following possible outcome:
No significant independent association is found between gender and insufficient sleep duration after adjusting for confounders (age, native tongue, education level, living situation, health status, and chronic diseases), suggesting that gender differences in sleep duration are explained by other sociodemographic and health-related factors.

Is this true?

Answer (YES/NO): NO